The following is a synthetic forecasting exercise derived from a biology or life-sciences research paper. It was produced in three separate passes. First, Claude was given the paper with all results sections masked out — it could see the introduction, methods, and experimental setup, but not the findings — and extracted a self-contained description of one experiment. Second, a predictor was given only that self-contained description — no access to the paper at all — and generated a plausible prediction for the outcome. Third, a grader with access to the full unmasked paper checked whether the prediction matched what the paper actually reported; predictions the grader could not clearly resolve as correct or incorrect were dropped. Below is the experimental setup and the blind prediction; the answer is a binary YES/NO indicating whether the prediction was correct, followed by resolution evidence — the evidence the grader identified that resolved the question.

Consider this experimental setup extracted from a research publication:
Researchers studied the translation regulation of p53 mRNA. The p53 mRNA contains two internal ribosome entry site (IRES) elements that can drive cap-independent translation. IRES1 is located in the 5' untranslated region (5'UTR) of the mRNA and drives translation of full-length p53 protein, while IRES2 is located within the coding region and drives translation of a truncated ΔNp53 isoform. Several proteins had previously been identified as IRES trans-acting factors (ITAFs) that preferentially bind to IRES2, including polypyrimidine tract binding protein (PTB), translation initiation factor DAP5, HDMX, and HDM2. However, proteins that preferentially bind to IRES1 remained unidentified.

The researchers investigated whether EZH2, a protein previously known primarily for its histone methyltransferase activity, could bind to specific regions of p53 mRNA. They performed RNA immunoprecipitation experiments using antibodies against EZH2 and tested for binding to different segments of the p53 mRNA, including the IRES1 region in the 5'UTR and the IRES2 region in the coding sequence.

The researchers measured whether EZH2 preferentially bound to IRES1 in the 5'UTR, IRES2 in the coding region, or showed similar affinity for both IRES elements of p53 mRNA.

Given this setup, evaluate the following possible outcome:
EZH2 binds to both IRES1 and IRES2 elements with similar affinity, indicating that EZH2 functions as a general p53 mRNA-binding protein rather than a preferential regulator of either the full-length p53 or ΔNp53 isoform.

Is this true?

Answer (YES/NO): NO